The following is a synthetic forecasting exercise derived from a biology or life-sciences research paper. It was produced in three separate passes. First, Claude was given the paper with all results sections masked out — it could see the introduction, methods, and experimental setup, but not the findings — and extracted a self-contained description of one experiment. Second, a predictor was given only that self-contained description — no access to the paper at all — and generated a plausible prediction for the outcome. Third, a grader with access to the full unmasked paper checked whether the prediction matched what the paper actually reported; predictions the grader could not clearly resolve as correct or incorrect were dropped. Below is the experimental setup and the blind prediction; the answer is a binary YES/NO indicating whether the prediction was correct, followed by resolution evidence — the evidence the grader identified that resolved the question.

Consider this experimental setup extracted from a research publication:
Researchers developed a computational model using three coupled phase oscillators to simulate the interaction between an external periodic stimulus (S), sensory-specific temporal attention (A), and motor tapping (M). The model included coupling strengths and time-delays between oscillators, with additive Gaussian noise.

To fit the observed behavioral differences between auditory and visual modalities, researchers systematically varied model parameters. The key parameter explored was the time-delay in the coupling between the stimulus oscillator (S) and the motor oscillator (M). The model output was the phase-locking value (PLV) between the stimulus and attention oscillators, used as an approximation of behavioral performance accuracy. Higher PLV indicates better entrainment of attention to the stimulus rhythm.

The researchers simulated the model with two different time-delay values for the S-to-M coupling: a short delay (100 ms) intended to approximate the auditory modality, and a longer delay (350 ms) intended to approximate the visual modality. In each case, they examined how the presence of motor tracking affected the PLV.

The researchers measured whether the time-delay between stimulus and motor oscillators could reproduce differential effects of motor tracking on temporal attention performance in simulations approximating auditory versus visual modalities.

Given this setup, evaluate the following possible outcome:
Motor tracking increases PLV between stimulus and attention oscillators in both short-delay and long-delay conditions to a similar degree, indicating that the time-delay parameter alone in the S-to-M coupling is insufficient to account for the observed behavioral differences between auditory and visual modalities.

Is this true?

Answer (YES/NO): NO